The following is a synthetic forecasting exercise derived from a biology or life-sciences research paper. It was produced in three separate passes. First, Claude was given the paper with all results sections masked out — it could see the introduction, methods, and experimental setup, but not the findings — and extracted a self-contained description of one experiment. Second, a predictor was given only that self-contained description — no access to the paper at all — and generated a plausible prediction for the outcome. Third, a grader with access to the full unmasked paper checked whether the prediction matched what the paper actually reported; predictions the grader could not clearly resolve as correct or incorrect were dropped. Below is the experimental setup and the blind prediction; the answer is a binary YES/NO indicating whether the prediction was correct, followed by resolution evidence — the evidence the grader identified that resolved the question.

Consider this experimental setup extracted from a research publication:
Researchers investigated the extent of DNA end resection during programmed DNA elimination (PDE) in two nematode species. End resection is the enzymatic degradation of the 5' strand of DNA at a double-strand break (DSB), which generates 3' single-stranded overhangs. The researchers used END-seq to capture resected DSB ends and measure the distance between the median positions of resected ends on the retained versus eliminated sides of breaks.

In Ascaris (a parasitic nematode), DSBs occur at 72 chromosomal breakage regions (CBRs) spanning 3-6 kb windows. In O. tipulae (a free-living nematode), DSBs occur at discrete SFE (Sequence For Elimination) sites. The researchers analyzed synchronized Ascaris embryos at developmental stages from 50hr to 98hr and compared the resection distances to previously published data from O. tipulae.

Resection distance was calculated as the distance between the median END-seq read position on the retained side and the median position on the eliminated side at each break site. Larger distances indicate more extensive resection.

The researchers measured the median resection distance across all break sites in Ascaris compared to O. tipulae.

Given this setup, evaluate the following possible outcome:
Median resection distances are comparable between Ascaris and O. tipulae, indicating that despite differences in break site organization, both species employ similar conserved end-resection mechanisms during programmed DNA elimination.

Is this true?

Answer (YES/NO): NO